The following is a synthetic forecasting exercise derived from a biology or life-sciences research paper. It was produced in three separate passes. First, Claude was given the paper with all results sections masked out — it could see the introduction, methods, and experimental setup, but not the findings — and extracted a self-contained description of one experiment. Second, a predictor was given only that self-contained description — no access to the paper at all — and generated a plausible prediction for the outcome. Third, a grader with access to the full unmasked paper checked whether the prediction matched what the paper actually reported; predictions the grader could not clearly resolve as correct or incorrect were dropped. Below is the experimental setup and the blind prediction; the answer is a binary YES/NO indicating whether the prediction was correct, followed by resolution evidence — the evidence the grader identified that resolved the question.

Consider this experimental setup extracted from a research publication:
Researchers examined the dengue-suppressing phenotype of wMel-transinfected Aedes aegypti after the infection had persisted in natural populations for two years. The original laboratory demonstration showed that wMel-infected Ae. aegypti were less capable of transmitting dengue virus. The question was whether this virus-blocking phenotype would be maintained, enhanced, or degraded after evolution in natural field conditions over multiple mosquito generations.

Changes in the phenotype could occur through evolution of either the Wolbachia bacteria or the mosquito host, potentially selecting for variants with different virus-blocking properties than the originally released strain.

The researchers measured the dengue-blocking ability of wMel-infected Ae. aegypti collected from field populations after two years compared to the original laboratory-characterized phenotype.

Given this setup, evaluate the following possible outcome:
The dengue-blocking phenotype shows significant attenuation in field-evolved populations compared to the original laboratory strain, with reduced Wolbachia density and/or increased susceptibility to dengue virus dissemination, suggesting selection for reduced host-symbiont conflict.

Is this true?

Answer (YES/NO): NO